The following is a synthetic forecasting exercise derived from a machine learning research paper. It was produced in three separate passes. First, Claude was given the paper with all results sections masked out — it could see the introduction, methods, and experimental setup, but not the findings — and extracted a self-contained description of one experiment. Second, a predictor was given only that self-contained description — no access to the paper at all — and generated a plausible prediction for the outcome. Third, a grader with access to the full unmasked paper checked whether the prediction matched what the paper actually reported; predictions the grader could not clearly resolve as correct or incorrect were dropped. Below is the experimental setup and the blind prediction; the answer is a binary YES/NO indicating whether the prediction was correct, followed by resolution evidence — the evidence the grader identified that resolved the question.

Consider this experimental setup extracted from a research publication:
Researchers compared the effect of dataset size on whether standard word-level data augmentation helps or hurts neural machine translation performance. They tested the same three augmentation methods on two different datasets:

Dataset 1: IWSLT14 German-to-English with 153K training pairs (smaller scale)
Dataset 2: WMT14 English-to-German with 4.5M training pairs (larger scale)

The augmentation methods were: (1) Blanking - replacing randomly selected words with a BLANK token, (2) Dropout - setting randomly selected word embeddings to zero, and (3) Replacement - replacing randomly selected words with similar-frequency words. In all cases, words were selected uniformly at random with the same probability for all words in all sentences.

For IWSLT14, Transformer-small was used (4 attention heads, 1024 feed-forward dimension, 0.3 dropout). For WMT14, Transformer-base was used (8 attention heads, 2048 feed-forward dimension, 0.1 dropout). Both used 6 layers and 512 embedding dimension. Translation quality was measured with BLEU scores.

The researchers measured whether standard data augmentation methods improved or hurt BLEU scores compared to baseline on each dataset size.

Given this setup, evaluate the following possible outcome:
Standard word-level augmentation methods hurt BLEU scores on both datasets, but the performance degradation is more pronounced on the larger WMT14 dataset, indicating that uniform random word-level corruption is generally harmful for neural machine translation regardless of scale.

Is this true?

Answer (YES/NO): NO